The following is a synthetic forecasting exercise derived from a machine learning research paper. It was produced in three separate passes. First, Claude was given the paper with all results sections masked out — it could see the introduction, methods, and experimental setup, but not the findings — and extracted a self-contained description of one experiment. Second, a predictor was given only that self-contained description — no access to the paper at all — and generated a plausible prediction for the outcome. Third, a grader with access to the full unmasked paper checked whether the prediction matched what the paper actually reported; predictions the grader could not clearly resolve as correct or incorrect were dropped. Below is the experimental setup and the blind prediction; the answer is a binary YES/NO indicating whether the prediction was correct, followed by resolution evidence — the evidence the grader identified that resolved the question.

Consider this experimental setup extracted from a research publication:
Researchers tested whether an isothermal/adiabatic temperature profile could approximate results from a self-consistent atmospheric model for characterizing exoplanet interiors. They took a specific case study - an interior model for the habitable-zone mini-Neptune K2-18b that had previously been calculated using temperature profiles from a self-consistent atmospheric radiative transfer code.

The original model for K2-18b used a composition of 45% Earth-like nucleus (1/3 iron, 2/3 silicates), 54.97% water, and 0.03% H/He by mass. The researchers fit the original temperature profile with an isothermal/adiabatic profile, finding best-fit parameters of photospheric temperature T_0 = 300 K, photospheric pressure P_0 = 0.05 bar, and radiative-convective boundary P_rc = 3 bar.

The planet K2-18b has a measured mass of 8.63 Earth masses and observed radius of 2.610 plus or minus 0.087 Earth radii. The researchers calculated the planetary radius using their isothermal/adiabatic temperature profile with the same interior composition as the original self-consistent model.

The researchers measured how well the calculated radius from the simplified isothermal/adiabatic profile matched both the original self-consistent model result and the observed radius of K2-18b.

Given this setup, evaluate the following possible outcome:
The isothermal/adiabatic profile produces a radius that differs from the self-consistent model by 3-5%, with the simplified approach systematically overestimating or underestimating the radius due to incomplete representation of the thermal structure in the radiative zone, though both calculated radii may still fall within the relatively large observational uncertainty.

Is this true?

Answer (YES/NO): NO